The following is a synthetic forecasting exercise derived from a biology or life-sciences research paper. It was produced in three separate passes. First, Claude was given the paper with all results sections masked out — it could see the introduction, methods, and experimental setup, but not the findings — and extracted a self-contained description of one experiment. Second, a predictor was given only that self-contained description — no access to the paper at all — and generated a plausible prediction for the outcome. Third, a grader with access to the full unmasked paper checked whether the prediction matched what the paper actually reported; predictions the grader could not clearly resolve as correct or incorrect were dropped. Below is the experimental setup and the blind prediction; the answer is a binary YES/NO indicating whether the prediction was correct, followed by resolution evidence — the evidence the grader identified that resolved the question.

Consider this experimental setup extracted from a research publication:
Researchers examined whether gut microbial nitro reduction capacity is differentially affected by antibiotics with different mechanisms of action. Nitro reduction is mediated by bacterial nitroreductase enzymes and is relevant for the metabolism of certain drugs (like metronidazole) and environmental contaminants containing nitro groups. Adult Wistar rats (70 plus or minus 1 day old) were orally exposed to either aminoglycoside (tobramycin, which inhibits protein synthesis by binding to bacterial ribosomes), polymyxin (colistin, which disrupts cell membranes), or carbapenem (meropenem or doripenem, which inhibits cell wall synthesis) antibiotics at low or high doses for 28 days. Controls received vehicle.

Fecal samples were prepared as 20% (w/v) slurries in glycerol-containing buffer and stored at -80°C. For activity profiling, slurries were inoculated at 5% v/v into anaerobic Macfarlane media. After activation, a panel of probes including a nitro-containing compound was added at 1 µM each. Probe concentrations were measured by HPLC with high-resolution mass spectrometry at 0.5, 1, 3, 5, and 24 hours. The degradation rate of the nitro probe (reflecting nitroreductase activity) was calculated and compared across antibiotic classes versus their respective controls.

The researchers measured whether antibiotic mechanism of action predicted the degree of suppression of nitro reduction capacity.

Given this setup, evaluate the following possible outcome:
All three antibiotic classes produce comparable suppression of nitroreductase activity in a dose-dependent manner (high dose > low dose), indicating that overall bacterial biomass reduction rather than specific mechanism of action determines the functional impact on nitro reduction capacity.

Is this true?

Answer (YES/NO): NO